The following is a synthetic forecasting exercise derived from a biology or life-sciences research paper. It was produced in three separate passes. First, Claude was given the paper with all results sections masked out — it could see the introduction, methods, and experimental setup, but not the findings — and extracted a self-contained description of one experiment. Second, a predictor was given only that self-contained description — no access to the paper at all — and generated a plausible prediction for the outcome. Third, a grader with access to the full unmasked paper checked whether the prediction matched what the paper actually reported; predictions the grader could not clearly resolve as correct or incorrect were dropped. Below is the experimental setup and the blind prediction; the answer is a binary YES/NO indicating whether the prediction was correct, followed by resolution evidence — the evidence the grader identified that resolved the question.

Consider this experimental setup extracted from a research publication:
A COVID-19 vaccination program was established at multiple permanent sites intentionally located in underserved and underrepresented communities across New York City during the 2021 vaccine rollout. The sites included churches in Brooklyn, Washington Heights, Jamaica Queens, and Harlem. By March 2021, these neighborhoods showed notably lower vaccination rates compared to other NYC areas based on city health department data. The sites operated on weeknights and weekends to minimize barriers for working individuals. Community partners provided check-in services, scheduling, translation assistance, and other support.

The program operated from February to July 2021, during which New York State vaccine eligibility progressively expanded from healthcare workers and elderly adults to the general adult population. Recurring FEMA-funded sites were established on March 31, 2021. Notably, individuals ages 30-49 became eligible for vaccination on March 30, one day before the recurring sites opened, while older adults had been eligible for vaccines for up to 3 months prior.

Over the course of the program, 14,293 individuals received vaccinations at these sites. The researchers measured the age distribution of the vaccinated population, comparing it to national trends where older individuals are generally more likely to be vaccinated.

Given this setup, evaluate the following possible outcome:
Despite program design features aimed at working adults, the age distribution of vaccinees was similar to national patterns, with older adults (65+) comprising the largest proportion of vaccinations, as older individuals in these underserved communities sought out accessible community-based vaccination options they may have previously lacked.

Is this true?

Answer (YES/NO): NO